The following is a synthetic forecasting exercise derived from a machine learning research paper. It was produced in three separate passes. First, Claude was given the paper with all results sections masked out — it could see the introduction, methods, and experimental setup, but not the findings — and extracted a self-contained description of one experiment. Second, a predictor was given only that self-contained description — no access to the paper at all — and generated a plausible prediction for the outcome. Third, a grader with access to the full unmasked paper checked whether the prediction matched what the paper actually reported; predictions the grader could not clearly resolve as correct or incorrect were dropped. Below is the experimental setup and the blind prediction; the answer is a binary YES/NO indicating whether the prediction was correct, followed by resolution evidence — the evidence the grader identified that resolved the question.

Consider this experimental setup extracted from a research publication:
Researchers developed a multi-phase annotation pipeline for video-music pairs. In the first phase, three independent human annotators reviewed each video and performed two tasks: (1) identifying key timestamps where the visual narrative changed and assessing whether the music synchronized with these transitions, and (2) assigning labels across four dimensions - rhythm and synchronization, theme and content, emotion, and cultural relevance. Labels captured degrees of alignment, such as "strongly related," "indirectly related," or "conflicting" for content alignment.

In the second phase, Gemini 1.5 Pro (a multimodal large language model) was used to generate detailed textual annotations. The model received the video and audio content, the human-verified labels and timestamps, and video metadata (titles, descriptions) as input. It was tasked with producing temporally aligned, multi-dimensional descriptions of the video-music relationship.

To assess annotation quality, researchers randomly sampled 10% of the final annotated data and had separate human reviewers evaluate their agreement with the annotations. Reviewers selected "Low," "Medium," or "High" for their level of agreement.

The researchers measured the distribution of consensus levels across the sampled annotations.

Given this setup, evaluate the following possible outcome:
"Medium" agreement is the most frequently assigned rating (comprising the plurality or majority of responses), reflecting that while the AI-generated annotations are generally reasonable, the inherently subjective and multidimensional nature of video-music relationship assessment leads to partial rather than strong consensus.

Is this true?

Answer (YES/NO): NO